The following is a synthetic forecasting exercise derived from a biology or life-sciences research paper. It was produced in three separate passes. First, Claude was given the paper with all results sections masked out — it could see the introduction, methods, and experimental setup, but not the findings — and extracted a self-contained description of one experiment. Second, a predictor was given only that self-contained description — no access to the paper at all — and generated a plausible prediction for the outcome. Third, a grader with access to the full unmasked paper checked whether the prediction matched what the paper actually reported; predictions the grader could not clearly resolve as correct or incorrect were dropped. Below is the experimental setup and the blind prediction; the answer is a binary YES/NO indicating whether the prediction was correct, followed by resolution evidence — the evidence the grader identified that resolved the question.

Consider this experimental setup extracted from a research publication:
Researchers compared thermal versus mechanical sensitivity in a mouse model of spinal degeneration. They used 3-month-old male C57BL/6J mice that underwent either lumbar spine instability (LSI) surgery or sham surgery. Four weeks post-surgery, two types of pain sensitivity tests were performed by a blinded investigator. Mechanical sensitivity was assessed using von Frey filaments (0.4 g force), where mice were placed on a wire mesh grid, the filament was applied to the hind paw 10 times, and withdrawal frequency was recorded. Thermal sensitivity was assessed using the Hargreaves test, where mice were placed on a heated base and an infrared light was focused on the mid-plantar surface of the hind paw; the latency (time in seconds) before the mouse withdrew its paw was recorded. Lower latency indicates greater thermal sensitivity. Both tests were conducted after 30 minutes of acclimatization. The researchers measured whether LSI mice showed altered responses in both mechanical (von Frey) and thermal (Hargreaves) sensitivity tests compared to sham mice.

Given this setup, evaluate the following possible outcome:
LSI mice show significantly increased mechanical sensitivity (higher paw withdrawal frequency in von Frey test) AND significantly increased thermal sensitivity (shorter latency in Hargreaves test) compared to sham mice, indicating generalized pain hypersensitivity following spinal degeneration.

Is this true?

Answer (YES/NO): YES